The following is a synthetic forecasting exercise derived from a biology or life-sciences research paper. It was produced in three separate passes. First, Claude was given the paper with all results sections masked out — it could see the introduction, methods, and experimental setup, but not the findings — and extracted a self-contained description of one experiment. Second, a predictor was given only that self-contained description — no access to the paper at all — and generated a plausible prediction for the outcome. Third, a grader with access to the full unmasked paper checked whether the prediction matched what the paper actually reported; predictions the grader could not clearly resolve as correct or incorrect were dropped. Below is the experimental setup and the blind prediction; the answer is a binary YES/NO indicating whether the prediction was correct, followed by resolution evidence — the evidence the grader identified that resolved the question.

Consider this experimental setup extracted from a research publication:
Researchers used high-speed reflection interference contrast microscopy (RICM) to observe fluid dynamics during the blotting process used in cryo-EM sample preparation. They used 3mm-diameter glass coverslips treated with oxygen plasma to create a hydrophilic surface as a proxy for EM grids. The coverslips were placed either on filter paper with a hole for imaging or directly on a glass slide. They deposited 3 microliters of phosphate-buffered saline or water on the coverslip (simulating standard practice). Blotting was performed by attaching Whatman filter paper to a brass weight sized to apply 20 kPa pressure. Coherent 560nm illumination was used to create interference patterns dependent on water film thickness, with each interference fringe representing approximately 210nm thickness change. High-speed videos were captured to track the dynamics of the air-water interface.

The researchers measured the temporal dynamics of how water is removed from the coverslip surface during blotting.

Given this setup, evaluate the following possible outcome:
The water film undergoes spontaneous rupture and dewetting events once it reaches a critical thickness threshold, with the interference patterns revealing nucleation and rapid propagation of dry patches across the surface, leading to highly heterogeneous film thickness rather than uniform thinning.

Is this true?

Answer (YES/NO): NO